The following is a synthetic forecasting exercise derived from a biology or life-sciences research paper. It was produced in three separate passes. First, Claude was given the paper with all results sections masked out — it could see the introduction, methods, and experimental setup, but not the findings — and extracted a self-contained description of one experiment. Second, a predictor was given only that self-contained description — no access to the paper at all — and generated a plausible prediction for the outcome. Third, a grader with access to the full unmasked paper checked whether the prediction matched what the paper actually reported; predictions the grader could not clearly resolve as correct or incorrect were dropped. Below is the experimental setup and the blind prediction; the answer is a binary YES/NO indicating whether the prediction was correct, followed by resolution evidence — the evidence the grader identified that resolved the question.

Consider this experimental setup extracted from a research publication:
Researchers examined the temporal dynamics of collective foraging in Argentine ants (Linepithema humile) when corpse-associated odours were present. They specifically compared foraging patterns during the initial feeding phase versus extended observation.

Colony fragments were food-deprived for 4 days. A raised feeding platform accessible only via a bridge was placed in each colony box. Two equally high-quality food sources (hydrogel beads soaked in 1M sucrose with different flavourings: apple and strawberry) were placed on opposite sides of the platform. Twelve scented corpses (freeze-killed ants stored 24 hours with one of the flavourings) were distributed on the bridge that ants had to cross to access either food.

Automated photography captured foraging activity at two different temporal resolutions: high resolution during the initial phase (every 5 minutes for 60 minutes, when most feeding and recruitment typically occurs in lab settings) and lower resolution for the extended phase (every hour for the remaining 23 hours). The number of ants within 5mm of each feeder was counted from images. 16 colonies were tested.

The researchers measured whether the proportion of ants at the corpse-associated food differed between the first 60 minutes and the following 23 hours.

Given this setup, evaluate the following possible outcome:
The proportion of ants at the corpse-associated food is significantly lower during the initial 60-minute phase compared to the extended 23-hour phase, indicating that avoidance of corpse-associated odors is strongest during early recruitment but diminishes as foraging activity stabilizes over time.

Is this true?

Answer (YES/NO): NO